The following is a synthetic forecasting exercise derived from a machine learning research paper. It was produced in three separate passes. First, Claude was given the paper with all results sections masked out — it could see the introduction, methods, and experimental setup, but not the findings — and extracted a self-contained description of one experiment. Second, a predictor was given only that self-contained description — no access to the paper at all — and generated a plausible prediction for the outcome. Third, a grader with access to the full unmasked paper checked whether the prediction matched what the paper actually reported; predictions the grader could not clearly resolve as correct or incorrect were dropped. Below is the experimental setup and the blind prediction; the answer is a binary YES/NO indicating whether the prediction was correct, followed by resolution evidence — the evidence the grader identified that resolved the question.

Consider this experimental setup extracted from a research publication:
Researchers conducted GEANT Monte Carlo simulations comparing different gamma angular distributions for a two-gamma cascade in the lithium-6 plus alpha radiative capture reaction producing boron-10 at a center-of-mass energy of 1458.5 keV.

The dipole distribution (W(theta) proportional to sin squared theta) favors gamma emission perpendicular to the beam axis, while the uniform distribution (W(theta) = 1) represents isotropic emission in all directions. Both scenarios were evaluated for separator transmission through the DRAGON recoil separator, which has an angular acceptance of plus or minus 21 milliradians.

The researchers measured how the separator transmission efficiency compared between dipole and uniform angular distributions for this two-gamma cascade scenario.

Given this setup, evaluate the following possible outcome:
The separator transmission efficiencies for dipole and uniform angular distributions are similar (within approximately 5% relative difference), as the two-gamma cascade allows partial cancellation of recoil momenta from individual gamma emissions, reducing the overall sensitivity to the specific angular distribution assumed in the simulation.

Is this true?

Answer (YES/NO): NO